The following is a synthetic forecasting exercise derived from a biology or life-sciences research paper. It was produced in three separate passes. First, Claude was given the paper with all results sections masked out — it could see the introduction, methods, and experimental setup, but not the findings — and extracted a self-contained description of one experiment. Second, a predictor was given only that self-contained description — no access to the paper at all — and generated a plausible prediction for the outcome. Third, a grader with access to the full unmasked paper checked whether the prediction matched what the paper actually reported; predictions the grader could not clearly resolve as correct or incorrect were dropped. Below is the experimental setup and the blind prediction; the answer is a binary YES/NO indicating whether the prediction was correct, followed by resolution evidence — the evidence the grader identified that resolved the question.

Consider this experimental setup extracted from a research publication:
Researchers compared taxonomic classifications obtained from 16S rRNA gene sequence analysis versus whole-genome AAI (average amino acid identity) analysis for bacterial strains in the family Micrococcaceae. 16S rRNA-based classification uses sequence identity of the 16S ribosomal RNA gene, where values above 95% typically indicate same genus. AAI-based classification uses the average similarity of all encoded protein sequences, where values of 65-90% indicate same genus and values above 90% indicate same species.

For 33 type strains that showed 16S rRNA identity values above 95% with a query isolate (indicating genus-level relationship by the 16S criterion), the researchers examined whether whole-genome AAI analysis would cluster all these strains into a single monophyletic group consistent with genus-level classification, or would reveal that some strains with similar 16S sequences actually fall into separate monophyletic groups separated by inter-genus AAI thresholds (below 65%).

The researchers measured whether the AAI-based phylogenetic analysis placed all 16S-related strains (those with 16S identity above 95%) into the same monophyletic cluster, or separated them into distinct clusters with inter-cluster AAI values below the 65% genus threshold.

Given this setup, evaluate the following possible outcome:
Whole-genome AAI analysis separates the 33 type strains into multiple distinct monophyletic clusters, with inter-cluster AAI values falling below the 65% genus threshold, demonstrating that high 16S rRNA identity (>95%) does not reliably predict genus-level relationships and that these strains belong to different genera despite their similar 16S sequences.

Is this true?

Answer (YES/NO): YES